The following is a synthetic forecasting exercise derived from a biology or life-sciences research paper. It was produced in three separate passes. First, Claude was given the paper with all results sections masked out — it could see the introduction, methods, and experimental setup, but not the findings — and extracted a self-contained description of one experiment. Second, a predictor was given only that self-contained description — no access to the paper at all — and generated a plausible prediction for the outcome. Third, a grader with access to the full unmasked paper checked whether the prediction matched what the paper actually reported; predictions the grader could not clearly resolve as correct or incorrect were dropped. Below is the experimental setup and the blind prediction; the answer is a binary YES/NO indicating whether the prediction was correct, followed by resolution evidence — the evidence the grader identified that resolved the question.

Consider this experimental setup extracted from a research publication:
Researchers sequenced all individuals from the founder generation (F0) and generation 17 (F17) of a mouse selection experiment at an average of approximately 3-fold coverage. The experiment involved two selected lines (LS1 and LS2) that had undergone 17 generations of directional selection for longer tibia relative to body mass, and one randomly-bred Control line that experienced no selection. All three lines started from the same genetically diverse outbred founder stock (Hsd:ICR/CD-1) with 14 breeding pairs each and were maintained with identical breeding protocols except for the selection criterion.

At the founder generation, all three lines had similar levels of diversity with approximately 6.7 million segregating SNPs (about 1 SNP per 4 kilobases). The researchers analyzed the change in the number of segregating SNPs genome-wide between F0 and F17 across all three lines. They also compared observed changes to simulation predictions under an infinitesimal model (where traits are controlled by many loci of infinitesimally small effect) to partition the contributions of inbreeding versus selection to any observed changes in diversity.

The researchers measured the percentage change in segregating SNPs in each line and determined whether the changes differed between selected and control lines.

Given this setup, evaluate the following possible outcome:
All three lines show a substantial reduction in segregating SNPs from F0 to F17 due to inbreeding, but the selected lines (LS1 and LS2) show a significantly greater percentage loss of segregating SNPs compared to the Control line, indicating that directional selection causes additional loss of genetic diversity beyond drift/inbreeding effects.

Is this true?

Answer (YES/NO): NO